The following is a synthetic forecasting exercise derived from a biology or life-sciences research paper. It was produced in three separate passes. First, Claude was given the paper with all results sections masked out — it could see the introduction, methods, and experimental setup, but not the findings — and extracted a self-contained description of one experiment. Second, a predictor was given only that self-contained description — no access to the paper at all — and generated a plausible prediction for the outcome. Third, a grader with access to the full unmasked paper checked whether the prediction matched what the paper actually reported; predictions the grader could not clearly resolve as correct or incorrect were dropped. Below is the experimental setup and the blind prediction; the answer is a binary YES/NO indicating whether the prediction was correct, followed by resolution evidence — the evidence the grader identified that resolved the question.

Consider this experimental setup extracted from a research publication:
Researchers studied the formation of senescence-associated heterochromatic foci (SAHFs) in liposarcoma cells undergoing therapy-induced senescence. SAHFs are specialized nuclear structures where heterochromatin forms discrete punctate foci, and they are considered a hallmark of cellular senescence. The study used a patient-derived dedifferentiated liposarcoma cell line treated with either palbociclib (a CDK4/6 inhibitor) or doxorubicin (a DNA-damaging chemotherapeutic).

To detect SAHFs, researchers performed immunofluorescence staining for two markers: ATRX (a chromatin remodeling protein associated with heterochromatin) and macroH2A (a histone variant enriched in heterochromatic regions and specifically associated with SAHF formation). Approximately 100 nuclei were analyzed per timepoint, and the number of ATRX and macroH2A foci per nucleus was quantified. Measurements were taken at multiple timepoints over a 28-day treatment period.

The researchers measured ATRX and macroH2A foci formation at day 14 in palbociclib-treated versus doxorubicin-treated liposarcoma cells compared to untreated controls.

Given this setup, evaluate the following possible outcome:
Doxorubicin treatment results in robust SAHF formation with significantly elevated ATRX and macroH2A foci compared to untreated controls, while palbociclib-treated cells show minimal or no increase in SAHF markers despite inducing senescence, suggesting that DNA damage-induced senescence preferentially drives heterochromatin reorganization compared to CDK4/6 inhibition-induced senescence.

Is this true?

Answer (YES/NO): NO